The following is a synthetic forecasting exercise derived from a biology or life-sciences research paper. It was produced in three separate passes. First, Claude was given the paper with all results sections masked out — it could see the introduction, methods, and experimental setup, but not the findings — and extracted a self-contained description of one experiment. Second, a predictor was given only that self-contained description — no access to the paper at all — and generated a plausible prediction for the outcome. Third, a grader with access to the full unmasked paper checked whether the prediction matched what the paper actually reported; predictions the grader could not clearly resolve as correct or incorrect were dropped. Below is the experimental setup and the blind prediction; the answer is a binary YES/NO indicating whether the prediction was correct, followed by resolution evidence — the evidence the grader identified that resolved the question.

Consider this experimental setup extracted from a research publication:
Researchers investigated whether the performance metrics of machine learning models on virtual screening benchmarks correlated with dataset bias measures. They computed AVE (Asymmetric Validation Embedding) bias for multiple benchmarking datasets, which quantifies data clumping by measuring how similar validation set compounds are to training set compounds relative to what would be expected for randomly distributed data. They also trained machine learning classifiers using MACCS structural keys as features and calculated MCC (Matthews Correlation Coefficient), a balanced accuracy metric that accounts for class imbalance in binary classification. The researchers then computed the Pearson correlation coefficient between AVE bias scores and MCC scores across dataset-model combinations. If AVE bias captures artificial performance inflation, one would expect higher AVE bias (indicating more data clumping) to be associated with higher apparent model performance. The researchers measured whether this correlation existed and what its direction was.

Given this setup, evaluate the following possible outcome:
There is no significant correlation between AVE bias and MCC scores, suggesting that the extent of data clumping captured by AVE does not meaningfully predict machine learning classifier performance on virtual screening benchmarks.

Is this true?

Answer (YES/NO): NO